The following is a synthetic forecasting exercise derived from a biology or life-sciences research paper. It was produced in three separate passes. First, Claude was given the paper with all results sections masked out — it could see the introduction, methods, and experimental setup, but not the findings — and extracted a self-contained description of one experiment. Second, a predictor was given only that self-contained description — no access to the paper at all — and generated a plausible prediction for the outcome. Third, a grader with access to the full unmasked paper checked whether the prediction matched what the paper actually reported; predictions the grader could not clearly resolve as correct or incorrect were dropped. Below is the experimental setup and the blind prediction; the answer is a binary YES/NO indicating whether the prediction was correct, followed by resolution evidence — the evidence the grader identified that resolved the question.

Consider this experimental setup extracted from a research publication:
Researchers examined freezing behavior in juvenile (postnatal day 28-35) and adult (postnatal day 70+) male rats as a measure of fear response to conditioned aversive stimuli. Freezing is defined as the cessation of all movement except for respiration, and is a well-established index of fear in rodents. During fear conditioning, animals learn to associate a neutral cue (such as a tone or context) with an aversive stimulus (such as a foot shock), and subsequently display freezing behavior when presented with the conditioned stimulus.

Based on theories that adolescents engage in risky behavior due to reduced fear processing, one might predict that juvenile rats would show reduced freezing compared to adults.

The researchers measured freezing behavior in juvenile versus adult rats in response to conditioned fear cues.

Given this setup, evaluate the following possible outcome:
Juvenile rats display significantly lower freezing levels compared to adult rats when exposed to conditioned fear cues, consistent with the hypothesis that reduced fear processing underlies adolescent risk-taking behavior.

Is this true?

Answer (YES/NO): NO